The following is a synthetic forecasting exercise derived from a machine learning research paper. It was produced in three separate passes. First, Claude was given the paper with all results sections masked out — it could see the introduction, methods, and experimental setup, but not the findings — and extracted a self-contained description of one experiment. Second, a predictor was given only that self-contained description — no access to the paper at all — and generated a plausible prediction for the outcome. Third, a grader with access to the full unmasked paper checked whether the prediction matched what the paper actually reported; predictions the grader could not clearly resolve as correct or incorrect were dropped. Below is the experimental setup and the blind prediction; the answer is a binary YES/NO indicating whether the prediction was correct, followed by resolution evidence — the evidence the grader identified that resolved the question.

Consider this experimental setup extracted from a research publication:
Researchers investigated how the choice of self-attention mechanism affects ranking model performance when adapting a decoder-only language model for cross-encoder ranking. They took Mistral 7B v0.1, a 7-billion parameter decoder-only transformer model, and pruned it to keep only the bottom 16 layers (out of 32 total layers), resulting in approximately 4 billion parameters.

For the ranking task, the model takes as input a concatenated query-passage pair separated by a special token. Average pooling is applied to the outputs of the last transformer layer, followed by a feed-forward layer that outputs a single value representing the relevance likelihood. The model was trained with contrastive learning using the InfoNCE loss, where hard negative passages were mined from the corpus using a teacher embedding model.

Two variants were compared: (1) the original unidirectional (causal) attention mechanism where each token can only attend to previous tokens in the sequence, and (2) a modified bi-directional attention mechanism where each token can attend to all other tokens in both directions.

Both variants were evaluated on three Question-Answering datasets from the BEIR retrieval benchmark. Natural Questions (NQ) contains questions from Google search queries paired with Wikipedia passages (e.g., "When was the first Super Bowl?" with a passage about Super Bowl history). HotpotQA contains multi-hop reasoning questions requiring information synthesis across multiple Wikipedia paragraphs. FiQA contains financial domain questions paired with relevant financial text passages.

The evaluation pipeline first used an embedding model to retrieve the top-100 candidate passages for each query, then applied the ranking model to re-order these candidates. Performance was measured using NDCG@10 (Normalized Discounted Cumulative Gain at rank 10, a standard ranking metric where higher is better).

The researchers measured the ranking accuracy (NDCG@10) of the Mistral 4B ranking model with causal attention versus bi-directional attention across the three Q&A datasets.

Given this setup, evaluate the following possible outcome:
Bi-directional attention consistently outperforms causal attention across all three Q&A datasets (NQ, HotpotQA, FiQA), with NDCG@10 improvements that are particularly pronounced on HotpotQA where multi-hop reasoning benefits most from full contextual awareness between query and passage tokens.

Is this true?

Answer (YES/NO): NO